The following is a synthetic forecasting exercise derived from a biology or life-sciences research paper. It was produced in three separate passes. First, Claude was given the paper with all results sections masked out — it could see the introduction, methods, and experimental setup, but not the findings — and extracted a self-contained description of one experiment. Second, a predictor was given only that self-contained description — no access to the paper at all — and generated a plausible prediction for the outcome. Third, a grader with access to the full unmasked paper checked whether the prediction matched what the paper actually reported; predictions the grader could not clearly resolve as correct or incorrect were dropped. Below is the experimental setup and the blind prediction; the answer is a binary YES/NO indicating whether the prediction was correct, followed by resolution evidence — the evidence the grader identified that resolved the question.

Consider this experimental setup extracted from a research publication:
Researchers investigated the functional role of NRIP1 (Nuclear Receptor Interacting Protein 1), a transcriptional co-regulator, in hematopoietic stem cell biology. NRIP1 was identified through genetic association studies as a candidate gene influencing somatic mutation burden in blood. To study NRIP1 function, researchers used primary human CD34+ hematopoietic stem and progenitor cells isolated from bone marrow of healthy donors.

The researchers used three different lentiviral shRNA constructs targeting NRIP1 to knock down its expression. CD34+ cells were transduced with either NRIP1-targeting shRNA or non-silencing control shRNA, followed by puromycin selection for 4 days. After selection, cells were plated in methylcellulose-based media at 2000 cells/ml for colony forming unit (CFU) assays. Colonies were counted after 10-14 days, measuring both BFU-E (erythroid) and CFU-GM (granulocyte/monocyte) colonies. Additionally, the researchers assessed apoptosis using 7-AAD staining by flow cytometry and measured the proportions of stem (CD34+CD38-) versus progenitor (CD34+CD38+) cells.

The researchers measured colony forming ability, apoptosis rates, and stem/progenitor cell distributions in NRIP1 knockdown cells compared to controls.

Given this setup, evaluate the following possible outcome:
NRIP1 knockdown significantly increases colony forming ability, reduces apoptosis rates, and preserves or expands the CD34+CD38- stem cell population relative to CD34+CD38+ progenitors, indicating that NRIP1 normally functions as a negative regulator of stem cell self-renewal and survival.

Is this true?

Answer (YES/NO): NO